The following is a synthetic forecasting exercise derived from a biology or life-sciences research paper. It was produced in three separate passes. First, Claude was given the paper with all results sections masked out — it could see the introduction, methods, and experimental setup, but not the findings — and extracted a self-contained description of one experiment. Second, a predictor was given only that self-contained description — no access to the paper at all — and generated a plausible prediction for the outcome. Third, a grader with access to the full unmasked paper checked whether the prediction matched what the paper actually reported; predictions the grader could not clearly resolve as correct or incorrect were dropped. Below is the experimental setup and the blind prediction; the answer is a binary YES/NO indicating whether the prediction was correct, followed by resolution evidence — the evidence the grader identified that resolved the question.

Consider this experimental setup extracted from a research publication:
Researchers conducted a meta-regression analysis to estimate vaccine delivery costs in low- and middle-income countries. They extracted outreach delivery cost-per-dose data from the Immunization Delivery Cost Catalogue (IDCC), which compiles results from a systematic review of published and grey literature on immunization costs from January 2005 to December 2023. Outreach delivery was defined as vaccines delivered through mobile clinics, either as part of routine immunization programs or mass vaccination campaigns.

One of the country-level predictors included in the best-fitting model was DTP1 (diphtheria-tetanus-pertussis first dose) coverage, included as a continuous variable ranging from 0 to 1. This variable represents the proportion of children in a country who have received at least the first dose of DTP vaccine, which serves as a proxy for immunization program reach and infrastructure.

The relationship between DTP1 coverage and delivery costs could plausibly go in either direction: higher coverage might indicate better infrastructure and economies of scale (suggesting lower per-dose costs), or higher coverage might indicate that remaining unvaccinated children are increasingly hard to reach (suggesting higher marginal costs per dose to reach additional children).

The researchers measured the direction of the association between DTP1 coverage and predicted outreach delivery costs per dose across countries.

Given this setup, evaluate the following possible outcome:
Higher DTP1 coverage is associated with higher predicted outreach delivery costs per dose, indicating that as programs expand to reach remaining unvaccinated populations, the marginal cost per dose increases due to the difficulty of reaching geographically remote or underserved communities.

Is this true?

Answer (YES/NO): YES